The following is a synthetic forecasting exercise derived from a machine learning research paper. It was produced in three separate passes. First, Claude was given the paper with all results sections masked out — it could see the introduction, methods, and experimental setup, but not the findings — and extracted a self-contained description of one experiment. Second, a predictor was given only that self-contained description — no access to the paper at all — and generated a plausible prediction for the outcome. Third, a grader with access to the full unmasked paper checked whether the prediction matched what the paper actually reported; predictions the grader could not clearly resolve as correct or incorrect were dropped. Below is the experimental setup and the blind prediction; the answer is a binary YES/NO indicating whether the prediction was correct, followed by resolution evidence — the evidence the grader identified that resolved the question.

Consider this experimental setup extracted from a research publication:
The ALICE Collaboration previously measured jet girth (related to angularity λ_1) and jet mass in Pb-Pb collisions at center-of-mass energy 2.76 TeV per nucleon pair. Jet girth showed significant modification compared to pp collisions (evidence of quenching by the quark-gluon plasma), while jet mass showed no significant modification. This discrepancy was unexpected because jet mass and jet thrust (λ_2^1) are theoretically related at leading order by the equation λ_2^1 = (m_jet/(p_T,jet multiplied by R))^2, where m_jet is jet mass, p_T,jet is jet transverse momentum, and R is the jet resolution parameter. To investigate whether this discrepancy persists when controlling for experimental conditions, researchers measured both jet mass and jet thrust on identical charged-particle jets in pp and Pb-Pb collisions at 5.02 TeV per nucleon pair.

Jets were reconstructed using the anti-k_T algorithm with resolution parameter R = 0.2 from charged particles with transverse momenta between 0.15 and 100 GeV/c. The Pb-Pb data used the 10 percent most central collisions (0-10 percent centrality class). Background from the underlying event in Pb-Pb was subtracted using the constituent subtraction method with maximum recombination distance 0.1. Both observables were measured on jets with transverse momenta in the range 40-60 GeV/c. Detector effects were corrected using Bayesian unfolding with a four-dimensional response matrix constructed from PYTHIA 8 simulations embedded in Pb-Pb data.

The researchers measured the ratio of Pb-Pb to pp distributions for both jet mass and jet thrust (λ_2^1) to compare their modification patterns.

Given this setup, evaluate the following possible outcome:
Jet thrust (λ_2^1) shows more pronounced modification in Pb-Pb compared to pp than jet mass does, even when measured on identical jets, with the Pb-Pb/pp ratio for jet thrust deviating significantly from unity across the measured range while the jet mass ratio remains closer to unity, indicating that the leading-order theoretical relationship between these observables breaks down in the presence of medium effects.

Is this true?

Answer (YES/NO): YES